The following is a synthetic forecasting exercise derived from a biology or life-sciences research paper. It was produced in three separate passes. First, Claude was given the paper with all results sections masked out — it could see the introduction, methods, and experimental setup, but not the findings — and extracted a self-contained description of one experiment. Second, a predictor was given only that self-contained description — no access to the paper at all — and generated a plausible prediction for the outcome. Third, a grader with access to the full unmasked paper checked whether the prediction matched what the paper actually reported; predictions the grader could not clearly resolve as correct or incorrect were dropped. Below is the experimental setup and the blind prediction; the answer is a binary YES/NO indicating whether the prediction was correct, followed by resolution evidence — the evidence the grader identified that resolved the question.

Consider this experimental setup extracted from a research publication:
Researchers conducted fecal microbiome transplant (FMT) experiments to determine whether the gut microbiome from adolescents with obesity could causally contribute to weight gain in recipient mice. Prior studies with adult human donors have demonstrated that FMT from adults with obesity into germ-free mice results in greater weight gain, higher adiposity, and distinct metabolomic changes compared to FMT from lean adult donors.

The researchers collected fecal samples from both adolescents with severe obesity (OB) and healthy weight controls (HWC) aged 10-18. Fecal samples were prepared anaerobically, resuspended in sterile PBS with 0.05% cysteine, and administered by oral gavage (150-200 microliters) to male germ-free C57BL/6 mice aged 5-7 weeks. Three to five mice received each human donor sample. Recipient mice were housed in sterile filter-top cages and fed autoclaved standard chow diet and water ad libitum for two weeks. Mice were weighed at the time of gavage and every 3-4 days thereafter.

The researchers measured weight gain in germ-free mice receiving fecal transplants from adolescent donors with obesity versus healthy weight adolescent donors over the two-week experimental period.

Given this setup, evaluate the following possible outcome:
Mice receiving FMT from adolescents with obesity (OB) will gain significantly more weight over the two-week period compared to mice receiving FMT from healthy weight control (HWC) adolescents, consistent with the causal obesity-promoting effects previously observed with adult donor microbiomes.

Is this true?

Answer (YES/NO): NO